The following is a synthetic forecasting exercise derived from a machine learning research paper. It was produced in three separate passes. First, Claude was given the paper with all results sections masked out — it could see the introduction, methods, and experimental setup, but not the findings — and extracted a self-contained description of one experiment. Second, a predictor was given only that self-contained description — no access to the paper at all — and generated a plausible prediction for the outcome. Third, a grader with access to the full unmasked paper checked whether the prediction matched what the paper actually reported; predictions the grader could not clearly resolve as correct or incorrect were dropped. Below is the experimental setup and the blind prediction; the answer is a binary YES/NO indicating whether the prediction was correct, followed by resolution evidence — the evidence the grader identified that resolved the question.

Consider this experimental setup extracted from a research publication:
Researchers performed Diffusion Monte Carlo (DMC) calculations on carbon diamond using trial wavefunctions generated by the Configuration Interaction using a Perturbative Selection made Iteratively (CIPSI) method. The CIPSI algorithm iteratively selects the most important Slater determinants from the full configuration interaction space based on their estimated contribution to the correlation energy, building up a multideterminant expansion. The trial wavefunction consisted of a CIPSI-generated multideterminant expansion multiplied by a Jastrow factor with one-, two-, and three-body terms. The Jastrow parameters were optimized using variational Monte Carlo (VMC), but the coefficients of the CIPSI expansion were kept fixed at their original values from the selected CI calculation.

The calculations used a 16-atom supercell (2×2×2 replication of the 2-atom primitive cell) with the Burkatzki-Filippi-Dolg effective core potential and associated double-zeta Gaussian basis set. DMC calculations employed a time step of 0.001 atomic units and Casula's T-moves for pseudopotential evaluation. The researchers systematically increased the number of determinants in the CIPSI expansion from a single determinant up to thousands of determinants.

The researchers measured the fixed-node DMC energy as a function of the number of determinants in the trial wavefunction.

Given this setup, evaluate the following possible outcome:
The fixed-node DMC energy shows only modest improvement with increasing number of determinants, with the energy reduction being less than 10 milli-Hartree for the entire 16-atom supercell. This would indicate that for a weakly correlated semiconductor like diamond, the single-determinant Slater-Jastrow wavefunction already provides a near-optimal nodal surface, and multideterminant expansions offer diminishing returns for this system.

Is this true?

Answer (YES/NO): NO